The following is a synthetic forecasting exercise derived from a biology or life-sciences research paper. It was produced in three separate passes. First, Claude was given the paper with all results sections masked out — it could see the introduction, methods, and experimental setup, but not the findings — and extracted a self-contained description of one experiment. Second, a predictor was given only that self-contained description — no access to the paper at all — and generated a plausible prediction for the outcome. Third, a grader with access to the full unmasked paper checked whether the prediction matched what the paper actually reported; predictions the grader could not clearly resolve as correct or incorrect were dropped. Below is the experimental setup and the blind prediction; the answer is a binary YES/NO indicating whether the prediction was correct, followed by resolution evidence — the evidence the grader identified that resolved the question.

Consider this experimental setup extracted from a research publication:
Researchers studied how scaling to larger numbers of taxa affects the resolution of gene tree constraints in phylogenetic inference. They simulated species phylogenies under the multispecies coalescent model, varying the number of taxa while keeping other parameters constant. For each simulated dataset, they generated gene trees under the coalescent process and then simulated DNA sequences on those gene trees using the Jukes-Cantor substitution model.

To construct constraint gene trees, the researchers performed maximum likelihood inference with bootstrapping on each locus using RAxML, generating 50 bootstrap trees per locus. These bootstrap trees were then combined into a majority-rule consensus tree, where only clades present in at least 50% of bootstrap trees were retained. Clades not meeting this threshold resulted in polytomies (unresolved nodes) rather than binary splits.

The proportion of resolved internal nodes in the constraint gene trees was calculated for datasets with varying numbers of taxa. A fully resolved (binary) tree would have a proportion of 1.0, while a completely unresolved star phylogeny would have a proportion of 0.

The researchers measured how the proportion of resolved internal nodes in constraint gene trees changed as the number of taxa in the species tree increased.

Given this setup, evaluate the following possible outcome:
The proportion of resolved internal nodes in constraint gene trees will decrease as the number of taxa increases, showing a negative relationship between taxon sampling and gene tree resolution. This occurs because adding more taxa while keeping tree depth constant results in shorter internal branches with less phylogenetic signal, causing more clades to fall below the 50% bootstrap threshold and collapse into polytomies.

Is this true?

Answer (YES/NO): YES